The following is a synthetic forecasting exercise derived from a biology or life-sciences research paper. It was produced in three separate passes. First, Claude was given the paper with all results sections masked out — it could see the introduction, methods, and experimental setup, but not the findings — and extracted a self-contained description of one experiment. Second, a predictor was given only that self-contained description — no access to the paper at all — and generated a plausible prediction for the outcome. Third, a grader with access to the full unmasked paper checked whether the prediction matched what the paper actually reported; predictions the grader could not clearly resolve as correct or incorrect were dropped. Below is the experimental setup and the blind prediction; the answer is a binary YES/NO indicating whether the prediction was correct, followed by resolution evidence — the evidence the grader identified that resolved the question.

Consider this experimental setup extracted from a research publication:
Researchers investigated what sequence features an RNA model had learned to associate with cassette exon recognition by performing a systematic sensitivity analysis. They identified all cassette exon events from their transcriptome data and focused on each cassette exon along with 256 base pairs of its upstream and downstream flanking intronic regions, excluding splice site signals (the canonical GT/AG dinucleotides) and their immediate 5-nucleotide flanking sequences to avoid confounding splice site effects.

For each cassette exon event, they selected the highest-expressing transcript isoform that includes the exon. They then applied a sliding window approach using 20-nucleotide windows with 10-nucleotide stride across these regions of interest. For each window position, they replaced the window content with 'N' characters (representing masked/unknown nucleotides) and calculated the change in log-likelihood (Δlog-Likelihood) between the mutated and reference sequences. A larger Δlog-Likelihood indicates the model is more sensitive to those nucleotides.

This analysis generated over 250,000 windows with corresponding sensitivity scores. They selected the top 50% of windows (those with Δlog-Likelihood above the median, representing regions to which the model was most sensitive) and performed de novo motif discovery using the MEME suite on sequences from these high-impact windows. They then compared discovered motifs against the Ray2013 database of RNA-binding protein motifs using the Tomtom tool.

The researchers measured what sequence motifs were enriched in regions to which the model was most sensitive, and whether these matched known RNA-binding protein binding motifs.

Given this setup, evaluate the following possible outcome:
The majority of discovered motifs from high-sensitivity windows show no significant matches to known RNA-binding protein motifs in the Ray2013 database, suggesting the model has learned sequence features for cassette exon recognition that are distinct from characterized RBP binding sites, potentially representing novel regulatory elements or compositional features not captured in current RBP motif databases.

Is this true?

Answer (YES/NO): NO